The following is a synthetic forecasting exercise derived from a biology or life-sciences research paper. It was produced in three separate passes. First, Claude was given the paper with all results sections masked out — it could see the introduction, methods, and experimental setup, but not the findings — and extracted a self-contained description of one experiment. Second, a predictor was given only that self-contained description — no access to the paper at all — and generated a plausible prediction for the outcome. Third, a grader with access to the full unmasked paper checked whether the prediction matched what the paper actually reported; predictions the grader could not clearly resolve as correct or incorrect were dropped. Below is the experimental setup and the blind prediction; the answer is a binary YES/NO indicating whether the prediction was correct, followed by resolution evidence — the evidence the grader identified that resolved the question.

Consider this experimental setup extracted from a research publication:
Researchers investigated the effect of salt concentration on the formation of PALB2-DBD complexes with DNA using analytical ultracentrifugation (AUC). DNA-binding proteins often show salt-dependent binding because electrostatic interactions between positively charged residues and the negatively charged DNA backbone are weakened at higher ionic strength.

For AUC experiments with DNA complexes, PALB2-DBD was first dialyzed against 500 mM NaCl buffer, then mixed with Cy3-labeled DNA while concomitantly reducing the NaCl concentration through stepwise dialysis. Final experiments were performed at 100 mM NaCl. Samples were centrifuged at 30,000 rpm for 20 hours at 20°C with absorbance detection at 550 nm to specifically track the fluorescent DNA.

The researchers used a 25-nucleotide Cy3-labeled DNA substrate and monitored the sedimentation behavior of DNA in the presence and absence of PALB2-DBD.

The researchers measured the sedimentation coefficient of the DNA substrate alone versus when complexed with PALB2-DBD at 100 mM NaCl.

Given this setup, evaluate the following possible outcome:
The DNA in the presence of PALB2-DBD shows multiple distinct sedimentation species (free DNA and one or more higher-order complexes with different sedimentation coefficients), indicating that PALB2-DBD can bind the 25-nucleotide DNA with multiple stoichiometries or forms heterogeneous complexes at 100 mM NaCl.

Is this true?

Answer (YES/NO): NO